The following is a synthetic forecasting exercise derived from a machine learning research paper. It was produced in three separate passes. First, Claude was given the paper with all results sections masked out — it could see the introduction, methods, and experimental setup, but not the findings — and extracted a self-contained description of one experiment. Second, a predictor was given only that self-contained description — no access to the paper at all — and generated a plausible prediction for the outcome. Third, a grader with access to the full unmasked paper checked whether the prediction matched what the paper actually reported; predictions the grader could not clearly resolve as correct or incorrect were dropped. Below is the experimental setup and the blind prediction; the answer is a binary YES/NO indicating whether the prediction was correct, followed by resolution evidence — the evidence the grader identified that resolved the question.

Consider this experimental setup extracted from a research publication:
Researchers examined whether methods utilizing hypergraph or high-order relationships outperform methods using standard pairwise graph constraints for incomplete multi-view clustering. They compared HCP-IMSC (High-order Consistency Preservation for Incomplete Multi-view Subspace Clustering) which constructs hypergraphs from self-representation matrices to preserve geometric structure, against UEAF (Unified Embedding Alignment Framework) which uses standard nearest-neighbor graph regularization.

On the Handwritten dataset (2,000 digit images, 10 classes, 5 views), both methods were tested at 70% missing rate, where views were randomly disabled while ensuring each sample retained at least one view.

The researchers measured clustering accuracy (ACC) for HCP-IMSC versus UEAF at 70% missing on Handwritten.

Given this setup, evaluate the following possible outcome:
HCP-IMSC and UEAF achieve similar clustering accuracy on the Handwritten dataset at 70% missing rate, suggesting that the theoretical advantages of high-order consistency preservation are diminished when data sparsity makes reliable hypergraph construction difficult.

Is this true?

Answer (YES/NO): NO